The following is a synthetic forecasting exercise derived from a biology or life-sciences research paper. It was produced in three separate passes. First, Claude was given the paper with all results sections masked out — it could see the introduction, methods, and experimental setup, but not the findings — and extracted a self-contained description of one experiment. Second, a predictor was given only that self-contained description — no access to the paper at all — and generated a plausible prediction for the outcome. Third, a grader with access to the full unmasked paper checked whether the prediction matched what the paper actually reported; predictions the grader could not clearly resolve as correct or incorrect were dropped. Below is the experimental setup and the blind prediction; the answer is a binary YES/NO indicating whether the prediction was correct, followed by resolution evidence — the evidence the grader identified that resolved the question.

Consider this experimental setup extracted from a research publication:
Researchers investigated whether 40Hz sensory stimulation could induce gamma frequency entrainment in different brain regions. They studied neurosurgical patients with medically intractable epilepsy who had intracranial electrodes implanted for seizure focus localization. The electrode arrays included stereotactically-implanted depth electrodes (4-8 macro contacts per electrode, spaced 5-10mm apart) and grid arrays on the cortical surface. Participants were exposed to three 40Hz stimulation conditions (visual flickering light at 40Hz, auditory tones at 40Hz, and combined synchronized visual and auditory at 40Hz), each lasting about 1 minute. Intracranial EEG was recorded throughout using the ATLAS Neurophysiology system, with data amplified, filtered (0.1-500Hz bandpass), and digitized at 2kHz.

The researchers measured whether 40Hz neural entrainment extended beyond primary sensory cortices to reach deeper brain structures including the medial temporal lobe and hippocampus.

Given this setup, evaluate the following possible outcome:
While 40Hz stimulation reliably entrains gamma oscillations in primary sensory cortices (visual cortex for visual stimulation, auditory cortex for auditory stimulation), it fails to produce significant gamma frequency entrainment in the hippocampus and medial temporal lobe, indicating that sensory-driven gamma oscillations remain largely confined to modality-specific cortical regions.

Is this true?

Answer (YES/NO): NO